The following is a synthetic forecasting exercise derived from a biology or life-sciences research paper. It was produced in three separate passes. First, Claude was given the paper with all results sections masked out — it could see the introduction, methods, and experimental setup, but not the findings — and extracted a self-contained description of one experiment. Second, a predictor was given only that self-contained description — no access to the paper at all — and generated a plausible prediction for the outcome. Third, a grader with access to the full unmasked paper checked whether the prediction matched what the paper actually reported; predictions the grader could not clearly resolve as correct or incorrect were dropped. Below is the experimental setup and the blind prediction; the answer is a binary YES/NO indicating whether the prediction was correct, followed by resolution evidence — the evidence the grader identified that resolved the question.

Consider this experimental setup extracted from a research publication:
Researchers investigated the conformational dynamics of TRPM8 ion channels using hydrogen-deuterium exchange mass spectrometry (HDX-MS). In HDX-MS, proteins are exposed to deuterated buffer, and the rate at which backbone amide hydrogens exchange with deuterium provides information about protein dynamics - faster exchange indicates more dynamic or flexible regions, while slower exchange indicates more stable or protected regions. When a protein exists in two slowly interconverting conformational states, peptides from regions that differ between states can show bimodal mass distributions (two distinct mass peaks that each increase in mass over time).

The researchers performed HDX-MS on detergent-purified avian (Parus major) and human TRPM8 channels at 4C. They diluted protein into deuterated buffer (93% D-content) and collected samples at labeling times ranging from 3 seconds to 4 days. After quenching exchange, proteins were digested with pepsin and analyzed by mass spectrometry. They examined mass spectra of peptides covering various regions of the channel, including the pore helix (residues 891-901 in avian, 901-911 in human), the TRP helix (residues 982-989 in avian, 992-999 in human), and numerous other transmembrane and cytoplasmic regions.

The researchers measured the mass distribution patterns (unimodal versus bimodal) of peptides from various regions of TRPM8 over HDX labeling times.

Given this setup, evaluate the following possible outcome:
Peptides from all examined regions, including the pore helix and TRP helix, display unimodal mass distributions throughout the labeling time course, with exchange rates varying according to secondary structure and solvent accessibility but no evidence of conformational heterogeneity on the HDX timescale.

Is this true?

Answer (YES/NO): NO